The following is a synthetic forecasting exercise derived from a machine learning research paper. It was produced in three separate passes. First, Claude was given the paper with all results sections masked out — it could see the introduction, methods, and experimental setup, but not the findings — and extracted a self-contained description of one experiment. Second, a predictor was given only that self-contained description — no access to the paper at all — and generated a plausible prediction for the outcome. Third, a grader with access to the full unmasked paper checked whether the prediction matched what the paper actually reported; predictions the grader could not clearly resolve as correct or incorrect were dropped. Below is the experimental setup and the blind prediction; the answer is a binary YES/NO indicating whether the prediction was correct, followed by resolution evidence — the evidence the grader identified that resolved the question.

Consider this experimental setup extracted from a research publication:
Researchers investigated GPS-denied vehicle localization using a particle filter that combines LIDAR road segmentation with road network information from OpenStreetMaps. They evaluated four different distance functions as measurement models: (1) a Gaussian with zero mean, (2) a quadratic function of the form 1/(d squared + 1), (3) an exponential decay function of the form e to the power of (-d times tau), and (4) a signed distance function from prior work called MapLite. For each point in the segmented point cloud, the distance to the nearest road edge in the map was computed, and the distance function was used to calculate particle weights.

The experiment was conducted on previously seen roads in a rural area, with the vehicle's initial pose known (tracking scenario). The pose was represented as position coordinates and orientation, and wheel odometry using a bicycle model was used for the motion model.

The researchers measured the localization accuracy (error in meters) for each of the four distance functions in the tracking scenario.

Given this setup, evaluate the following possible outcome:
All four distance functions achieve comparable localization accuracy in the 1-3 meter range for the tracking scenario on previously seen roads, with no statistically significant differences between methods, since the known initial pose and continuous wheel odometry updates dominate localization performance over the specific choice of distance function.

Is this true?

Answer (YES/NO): NO